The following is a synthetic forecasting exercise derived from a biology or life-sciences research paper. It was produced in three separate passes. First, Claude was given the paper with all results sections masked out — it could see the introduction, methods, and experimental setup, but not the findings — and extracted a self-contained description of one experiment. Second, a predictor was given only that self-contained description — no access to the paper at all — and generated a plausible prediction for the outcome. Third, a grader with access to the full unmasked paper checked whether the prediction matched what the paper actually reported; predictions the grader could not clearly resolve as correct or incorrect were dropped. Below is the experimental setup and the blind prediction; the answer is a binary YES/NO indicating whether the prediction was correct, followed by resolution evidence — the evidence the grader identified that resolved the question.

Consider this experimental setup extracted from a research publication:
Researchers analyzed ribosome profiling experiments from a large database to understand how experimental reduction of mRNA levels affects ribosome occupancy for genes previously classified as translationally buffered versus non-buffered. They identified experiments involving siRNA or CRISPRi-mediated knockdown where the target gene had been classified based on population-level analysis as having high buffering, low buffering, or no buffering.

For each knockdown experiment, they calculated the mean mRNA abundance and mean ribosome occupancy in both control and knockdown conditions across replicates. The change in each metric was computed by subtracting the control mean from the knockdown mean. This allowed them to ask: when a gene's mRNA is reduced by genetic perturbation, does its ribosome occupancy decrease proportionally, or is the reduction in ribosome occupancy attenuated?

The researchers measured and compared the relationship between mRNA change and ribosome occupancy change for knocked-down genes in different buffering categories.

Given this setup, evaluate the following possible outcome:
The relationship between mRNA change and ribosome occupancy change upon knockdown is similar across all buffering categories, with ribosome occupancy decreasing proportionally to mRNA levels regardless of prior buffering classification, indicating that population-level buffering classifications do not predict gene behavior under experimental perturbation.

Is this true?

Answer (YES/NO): YES